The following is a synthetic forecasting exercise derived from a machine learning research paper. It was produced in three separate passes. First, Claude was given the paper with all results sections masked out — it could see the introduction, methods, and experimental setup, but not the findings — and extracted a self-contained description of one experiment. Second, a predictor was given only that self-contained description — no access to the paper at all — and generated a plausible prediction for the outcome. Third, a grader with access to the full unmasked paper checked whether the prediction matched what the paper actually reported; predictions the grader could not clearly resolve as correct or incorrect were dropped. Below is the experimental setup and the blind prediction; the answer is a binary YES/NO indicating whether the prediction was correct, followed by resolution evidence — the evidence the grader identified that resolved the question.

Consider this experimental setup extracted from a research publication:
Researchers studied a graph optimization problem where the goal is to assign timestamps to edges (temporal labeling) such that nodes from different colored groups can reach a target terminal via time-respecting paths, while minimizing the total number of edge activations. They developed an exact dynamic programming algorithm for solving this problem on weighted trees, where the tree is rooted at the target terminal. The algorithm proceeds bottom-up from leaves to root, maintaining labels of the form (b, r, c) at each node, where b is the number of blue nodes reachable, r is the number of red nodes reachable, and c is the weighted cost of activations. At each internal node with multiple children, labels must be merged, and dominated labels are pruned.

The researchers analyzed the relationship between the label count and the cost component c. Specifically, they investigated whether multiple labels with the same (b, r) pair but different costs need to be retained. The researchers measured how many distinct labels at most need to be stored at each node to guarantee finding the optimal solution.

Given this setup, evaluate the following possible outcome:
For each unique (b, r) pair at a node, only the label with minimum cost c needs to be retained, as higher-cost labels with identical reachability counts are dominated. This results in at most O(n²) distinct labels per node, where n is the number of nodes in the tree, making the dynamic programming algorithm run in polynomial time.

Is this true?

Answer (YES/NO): YES